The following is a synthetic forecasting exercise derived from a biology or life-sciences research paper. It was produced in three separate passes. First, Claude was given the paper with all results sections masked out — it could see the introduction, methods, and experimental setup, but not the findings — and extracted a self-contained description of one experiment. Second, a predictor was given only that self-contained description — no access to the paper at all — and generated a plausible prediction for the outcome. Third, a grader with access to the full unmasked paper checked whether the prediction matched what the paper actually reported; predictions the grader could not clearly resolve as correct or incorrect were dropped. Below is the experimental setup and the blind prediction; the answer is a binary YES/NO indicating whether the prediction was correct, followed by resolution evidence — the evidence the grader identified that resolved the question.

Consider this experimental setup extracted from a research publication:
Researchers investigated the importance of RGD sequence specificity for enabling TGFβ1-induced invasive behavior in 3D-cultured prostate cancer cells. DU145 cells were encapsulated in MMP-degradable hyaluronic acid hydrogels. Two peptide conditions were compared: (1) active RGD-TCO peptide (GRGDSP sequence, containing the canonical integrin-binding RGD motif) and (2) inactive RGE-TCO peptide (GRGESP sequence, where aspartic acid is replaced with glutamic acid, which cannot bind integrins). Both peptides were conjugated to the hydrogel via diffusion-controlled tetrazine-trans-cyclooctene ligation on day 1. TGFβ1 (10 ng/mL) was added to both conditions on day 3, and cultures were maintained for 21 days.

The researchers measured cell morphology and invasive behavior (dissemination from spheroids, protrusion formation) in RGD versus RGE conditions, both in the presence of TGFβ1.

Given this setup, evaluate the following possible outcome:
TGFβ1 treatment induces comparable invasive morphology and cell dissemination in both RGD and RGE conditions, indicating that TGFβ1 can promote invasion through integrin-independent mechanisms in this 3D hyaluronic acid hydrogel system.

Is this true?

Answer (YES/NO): NO